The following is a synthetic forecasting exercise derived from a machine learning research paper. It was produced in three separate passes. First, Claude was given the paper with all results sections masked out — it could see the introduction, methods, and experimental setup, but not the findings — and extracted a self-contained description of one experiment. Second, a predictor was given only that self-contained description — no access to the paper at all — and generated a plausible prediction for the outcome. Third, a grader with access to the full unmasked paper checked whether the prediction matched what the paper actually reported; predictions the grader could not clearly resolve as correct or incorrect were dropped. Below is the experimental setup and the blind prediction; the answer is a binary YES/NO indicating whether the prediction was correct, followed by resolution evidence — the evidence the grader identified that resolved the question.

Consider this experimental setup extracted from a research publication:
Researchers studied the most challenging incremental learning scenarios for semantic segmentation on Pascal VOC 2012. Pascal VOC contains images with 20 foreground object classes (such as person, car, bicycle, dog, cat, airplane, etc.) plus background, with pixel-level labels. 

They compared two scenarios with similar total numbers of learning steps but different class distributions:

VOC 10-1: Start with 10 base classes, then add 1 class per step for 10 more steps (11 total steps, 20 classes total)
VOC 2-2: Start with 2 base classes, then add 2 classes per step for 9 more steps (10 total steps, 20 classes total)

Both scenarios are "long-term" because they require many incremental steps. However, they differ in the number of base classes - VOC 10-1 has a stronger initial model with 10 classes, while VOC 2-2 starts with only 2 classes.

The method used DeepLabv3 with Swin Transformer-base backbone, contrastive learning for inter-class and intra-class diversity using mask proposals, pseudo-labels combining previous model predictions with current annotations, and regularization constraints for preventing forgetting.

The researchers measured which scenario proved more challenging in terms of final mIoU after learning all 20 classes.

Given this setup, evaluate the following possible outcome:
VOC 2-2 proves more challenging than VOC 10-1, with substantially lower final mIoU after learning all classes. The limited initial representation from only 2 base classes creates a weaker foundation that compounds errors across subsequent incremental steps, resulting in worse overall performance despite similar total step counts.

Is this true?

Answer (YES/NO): YES